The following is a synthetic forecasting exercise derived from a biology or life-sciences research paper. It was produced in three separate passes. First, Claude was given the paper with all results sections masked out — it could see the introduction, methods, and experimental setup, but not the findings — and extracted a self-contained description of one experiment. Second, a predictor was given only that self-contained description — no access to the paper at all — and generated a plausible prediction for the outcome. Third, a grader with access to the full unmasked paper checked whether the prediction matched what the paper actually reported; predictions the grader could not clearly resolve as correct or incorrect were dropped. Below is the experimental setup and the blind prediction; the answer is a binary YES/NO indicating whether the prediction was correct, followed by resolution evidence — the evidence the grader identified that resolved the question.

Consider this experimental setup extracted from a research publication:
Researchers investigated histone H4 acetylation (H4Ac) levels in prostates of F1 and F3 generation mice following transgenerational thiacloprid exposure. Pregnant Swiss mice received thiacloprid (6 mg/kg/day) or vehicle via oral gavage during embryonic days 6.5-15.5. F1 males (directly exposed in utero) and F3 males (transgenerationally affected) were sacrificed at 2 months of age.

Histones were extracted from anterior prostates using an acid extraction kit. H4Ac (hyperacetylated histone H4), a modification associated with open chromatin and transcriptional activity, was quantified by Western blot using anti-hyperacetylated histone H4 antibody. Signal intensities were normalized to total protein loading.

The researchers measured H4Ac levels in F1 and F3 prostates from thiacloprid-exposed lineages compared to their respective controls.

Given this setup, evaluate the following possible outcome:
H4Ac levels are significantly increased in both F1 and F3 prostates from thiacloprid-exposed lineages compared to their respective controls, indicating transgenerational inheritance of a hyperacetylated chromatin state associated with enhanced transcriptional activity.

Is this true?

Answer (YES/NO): NO